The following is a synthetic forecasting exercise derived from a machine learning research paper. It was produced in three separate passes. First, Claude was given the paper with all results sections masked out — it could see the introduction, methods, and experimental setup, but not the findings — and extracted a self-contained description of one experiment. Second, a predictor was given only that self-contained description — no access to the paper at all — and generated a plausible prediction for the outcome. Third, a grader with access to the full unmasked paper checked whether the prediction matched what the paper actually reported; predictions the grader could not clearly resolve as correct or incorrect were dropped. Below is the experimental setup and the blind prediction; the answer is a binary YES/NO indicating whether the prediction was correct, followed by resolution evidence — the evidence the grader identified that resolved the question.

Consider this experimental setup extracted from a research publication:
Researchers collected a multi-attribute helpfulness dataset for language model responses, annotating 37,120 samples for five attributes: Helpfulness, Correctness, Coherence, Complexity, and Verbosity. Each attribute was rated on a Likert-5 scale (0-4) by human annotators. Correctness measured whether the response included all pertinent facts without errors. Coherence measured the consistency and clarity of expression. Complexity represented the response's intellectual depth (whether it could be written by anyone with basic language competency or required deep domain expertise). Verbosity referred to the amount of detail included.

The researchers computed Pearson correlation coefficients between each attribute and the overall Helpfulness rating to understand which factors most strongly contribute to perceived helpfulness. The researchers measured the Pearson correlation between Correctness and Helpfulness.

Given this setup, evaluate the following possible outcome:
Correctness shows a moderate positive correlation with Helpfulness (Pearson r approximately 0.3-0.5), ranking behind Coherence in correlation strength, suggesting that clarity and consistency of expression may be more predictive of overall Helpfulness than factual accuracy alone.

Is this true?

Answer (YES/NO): NO